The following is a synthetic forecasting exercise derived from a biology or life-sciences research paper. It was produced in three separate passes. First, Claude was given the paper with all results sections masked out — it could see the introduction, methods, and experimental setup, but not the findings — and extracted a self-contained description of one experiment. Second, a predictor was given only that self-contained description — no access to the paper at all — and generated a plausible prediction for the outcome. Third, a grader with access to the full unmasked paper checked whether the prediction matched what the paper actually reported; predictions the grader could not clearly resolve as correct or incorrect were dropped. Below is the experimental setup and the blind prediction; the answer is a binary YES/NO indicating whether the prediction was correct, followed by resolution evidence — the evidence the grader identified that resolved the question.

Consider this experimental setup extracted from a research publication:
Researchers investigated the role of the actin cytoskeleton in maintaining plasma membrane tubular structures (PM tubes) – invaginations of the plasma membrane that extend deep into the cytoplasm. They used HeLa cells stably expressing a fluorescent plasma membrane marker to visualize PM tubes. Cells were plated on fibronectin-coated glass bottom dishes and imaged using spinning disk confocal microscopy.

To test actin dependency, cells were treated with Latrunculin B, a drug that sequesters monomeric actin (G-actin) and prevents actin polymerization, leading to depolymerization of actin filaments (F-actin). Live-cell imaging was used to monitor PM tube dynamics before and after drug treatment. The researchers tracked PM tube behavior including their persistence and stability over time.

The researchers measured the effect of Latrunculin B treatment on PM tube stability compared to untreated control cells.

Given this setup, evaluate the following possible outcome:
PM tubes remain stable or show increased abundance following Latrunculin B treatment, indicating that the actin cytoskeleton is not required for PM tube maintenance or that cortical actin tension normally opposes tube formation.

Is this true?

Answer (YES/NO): NO